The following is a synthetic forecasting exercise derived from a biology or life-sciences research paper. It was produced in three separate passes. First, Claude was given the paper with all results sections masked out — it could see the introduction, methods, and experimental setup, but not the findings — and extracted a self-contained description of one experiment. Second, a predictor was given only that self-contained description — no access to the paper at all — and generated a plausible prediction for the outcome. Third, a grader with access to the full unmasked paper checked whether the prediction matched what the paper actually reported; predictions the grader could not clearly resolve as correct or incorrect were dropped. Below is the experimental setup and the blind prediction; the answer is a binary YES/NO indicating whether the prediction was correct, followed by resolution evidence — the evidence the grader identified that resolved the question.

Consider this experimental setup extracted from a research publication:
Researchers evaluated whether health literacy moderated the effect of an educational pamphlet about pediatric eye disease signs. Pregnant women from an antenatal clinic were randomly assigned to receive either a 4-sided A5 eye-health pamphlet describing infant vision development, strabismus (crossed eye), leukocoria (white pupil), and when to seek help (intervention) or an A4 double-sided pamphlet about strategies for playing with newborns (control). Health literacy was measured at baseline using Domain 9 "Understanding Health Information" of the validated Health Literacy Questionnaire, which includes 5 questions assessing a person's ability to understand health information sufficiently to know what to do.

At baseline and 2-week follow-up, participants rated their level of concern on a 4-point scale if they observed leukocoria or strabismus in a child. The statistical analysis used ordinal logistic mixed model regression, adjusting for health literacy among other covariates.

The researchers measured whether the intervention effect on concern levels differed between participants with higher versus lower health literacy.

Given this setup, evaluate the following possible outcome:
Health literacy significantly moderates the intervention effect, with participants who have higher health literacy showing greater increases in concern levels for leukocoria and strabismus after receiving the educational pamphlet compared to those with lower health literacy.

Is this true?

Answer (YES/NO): NO